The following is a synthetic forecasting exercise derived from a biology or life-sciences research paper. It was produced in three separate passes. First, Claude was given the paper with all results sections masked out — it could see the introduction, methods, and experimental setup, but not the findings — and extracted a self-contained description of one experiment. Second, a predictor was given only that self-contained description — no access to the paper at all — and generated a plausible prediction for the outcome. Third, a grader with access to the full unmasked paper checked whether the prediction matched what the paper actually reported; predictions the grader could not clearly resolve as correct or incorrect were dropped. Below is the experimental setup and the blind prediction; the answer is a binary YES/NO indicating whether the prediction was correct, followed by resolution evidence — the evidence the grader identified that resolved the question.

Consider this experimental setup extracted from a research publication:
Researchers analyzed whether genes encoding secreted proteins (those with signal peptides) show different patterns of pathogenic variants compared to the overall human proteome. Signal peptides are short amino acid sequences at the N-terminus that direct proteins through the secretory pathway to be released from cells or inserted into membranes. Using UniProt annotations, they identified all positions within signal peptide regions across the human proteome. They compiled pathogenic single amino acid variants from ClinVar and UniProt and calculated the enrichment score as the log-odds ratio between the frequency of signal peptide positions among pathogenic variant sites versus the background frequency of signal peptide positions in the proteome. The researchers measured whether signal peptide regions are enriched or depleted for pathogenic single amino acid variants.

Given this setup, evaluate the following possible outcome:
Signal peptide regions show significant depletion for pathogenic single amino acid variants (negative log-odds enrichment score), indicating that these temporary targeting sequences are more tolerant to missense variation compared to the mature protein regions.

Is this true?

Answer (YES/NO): YES